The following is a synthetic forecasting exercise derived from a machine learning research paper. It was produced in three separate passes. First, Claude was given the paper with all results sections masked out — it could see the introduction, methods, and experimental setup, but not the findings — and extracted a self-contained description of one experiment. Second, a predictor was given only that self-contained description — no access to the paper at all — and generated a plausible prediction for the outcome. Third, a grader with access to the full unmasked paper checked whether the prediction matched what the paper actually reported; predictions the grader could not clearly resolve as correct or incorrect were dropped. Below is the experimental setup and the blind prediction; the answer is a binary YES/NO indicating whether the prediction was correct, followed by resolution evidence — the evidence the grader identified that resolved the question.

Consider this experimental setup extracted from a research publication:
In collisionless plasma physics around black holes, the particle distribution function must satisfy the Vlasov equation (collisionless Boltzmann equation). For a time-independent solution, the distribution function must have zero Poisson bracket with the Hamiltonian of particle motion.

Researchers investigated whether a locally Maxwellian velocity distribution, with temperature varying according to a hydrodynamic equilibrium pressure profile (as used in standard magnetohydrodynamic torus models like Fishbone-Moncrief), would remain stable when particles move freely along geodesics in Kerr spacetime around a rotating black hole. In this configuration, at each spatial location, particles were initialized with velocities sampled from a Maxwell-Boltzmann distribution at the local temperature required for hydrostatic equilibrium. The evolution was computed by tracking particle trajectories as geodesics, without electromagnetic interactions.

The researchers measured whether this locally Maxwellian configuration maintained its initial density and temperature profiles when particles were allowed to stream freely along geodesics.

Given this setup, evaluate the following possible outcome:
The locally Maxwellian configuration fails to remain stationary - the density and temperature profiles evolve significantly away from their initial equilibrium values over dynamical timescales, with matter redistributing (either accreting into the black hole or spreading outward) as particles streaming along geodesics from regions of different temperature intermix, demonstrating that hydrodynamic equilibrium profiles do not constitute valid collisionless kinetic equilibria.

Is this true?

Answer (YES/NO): YES